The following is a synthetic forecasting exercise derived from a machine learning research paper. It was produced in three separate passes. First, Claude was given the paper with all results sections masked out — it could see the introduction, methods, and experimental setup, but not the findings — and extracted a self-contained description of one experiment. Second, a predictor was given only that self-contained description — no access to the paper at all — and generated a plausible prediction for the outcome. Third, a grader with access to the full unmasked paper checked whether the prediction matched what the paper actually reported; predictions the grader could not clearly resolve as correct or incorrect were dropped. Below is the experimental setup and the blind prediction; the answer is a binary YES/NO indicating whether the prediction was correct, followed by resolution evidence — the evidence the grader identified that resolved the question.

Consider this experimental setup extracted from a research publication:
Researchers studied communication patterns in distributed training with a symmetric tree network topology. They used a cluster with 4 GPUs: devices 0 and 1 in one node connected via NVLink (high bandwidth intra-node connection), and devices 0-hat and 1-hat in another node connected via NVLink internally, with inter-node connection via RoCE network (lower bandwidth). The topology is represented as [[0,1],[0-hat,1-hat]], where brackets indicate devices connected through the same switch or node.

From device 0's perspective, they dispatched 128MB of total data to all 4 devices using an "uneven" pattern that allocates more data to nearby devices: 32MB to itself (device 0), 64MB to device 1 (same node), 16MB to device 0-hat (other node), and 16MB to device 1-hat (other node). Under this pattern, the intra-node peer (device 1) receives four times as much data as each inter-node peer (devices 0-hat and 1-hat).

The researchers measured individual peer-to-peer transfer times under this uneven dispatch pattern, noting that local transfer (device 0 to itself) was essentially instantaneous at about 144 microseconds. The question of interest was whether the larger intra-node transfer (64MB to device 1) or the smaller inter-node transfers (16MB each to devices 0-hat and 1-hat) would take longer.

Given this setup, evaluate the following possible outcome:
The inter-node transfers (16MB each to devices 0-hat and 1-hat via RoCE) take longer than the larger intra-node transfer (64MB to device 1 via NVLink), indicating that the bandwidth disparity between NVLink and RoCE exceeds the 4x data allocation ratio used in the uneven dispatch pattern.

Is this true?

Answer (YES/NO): YES